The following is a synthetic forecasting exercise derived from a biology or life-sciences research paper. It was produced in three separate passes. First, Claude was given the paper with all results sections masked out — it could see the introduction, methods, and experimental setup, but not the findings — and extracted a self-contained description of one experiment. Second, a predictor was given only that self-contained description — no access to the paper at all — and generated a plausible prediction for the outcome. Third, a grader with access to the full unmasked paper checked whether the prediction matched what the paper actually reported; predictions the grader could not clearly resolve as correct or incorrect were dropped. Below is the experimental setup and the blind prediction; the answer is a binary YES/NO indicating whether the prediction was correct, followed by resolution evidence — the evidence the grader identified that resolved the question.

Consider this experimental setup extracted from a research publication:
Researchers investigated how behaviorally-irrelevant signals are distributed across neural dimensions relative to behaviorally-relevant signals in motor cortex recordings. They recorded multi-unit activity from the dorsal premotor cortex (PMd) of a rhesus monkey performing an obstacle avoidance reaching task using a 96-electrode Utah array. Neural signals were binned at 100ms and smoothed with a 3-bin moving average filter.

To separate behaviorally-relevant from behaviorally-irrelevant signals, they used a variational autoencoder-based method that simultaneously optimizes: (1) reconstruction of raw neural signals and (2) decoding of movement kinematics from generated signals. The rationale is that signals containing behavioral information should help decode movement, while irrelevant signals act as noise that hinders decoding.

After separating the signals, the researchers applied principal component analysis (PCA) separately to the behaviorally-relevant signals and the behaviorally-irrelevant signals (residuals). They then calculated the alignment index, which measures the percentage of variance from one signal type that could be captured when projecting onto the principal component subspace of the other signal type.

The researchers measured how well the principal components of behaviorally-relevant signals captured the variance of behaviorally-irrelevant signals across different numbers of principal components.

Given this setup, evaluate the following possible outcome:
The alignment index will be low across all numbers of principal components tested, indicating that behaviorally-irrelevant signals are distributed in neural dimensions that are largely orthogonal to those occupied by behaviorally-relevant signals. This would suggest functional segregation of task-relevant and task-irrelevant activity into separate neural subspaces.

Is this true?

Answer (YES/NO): YES